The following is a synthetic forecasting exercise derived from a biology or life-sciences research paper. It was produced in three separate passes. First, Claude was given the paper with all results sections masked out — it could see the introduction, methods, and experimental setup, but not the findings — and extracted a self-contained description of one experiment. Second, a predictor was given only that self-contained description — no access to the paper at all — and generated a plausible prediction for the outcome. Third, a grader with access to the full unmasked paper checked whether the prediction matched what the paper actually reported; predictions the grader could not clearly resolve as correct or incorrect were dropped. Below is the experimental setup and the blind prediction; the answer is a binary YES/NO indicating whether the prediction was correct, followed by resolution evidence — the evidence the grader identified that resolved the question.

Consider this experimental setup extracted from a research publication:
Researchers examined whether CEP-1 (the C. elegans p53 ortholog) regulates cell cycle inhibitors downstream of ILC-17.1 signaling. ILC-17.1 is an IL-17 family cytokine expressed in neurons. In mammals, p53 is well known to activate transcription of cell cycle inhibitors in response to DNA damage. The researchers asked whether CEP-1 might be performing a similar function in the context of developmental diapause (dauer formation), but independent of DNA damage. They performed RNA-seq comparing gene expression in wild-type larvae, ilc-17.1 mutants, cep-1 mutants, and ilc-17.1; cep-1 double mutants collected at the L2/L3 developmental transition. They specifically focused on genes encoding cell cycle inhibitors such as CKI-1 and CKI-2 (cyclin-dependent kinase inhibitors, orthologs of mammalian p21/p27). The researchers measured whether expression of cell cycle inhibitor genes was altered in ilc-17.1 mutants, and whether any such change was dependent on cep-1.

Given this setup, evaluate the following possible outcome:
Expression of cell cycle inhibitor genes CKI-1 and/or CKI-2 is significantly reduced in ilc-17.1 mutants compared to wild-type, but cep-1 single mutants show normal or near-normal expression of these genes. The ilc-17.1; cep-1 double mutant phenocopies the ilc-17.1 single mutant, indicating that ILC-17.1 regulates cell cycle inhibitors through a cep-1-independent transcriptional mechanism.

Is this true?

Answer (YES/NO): NO